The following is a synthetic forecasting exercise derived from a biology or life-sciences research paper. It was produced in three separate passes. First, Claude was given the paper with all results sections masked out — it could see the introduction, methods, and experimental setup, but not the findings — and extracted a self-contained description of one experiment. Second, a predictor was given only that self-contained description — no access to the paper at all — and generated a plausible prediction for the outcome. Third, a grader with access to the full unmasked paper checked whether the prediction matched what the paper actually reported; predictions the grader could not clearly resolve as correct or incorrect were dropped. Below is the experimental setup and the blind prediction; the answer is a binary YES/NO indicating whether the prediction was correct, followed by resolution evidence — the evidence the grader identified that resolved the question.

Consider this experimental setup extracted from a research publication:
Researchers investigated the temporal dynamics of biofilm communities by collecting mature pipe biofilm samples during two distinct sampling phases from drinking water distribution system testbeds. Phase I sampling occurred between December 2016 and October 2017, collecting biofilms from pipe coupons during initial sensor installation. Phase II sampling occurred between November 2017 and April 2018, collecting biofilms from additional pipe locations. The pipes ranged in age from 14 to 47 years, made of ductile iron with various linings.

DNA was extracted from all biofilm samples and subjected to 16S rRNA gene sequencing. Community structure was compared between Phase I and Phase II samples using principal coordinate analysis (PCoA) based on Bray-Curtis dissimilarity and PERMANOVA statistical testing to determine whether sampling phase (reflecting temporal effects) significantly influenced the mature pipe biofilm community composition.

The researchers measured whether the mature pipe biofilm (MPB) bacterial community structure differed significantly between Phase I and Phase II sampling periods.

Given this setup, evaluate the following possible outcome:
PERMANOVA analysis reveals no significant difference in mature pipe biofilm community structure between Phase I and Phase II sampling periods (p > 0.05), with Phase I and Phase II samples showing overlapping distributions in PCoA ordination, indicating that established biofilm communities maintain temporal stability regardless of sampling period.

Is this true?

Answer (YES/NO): NO